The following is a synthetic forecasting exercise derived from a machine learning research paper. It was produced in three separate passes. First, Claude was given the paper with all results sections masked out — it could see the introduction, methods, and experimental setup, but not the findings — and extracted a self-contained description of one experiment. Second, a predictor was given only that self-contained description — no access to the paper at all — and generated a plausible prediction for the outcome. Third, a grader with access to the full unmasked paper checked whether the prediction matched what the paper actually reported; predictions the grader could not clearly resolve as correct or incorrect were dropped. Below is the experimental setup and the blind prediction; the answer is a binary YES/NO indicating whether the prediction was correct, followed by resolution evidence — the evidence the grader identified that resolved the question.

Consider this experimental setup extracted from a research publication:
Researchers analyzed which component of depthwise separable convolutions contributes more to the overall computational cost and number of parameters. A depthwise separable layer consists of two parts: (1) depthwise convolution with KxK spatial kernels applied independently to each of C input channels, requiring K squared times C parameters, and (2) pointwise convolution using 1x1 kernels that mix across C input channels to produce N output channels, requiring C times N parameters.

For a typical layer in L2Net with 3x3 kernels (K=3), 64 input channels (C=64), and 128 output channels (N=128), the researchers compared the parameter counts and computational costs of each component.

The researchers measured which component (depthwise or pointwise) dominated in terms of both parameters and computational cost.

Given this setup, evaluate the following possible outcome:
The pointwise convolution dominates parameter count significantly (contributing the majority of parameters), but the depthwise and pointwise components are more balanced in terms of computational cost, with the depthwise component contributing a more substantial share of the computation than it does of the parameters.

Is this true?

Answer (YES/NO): NO